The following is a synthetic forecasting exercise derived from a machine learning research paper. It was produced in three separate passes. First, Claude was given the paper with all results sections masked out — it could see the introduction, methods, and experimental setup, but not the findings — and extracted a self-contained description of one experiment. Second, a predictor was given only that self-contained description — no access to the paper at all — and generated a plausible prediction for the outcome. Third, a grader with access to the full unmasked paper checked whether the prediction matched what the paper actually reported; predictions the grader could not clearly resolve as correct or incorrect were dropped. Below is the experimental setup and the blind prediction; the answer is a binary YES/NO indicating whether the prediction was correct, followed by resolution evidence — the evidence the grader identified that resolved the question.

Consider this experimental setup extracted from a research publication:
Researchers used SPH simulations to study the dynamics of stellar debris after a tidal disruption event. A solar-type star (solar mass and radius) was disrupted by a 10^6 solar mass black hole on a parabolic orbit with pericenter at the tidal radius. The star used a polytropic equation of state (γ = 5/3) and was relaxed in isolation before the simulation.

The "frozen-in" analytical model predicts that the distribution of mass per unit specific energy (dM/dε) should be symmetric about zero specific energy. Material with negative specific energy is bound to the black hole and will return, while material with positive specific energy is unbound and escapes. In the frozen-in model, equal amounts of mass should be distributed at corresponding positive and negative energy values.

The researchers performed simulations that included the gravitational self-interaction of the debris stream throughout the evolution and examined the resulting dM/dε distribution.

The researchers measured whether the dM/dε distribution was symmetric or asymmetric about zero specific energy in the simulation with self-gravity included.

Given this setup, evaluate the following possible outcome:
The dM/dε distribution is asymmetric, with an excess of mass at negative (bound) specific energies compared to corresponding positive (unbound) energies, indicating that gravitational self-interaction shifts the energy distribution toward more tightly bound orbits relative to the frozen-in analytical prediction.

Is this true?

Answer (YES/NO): NO